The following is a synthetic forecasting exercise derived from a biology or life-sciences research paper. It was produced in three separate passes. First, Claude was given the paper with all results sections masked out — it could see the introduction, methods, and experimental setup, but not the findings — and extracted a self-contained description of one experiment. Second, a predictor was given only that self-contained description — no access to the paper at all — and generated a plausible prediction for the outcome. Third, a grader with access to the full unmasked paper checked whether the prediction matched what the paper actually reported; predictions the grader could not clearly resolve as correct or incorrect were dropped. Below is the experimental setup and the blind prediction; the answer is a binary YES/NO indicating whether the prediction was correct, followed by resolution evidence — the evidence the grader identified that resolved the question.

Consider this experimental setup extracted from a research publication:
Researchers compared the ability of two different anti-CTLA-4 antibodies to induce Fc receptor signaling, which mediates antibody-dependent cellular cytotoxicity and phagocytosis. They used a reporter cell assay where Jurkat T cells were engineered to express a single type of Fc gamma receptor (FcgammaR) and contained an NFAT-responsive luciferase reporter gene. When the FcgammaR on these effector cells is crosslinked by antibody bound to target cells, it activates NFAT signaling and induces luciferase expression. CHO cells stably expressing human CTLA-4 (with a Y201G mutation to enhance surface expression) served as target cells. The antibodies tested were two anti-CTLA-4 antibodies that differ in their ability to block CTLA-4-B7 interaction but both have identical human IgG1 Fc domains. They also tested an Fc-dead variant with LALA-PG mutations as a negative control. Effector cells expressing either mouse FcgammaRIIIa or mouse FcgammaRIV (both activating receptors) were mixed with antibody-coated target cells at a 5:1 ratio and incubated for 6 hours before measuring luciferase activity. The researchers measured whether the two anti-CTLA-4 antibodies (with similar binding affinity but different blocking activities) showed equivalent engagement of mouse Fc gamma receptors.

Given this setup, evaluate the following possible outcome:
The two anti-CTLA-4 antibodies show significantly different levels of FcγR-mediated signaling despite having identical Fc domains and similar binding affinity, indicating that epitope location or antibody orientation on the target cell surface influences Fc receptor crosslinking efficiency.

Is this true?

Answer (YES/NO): NO